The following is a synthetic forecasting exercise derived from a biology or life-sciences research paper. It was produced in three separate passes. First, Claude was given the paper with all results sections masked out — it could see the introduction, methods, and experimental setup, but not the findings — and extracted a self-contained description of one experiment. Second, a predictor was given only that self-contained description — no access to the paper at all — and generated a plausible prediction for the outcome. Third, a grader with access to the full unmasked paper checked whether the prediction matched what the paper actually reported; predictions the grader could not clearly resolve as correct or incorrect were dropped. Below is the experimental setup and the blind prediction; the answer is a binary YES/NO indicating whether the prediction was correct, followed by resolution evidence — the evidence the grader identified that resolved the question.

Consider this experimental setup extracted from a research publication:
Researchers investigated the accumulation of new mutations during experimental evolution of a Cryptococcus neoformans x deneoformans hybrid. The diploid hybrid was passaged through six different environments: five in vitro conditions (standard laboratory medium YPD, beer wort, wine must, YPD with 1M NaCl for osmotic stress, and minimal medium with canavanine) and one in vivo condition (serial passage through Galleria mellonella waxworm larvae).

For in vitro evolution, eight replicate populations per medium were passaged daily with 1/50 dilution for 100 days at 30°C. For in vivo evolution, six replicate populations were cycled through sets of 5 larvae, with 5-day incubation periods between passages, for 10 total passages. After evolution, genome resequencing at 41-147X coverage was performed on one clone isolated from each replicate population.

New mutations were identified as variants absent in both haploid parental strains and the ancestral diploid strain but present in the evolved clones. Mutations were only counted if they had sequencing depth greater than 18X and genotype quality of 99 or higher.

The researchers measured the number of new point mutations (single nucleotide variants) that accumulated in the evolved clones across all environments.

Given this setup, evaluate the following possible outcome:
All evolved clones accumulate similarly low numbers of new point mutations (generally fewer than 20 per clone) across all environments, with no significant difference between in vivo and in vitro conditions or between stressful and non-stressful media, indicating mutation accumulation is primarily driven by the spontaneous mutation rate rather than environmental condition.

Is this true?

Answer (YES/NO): NO